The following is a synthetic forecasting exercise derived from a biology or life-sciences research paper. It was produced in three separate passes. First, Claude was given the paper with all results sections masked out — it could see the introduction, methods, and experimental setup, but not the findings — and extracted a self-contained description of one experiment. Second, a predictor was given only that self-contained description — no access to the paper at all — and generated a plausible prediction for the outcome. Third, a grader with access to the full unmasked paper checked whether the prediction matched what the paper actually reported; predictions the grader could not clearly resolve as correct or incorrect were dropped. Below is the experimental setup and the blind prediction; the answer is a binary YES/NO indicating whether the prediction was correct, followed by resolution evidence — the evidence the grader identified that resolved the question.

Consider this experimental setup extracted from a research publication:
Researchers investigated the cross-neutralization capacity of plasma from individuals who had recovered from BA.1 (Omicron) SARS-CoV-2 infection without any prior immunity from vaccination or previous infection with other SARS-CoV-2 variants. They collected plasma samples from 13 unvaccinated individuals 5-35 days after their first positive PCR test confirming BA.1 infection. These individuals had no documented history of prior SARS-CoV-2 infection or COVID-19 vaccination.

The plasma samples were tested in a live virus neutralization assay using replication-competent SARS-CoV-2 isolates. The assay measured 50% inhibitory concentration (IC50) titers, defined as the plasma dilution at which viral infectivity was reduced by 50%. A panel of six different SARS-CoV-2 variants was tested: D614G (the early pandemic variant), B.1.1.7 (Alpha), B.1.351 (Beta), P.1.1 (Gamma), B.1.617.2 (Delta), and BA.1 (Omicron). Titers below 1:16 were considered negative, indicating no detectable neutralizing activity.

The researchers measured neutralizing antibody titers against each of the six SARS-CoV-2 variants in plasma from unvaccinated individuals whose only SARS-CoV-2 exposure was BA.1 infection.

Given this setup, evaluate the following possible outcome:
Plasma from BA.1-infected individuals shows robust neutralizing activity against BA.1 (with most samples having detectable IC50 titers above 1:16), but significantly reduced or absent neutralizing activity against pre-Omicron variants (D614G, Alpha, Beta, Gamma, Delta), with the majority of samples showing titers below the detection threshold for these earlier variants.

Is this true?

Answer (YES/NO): YES